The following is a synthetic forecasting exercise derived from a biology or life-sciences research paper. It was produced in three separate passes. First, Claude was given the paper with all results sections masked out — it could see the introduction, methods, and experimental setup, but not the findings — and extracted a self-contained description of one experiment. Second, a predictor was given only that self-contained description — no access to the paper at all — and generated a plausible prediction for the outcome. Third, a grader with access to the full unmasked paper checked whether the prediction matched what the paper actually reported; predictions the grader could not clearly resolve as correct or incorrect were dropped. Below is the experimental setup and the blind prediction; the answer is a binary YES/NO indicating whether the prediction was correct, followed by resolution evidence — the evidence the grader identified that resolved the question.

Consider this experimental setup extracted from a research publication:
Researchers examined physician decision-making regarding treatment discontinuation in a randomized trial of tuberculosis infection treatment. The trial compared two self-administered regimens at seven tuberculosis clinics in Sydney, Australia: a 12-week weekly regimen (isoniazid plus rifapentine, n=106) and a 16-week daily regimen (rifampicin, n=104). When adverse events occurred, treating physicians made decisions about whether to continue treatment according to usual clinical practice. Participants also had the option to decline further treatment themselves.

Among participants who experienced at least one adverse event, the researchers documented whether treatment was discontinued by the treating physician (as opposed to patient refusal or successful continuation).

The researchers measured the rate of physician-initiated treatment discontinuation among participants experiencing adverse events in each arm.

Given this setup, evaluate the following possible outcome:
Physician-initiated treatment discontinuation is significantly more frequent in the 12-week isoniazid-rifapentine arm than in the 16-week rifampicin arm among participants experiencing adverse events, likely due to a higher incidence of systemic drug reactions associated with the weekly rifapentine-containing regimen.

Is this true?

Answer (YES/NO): NO